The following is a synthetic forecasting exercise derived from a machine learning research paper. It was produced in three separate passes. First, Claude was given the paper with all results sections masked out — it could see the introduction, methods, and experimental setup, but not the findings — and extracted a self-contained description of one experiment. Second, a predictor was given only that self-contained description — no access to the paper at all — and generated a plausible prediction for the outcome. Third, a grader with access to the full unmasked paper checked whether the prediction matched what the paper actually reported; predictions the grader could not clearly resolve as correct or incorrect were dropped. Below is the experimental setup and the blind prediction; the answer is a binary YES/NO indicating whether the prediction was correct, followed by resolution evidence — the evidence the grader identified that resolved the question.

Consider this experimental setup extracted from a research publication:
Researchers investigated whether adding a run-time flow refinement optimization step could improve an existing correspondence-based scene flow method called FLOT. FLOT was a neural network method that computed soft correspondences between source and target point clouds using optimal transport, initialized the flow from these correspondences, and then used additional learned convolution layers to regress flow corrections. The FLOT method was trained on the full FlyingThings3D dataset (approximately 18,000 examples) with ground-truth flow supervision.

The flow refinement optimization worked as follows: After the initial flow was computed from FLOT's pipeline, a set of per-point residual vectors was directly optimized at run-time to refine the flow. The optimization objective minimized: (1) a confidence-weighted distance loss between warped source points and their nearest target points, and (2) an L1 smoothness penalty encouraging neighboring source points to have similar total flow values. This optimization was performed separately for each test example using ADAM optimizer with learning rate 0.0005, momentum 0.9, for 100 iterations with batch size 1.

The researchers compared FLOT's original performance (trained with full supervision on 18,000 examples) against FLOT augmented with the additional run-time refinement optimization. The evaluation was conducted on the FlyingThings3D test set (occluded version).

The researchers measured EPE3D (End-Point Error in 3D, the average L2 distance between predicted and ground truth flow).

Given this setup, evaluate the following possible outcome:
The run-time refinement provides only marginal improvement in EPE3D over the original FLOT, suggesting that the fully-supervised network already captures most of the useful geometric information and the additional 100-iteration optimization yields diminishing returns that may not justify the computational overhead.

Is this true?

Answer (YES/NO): NO